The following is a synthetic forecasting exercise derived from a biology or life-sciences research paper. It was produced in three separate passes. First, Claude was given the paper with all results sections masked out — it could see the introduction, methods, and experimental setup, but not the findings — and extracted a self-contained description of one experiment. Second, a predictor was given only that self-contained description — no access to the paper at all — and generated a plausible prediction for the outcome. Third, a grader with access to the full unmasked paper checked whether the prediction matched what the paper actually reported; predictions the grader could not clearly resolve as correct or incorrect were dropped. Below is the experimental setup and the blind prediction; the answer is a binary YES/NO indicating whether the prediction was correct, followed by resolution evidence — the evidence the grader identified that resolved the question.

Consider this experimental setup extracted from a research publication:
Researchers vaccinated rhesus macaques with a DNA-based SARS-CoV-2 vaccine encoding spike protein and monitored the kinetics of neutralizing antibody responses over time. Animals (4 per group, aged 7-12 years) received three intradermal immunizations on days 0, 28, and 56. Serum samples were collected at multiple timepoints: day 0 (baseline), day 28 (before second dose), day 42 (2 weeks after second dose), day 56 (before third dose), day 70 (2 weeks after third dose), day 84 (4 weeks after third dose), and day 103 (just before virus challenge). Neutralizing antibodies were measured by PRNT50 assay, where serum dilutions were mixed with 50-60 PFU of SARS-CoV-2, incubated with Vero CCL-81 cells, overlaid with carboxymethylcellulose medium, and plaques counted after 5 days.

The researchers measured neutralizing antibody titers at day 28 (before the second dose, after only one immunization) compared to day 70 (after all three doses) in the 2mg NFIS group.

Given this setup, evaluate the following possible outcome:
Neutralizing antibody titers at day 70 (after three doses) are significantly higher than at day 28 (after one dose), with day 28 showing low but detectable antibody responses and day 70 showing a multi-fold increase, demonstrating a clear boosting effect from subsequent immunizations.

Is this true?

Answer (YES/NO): NO